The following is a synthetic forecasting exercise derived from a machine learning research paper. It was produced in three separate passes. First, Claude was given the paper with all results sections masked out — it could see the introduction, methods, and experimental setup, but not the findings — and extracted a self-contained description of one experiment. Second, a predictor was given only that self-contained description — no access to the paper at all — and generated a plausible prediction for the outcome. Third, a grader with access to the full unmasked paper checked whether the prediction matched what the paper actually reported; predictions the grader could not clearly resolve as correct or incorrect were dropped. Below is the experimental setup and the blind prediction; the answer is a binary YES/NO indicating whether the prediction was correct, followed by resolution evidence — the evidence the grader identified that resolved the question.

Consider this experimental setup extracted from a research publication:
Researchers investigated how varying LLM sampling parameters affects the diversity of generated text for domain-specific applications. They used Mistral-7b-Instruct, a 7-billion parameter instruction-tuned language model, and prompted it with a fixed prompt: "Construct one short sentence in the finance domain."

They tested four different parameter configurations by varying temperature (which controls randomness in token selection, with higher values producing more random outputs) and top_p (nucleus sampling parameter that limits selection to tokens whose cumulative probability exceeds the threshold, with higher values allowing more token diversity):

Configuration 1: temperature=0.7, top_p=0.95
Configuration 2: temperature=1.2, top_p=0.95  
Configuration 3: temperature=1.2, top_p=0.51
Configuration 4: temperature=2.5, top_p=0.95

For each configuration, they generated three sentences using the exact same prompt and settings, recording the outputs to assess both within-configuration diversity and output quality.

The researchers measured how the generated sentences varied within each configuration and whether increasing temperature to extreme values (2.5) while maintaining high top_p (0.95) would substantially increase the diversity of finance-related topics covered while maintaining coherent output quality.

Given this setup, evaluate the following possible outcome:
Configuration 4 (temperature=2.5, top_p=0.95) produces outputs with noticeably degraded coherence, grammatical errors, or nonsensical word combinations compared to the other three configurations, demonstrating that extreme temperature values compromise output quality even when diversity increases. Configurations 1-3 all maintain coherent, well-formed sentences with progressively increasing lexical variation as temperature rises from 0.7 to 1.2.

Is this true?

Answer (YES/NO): YES